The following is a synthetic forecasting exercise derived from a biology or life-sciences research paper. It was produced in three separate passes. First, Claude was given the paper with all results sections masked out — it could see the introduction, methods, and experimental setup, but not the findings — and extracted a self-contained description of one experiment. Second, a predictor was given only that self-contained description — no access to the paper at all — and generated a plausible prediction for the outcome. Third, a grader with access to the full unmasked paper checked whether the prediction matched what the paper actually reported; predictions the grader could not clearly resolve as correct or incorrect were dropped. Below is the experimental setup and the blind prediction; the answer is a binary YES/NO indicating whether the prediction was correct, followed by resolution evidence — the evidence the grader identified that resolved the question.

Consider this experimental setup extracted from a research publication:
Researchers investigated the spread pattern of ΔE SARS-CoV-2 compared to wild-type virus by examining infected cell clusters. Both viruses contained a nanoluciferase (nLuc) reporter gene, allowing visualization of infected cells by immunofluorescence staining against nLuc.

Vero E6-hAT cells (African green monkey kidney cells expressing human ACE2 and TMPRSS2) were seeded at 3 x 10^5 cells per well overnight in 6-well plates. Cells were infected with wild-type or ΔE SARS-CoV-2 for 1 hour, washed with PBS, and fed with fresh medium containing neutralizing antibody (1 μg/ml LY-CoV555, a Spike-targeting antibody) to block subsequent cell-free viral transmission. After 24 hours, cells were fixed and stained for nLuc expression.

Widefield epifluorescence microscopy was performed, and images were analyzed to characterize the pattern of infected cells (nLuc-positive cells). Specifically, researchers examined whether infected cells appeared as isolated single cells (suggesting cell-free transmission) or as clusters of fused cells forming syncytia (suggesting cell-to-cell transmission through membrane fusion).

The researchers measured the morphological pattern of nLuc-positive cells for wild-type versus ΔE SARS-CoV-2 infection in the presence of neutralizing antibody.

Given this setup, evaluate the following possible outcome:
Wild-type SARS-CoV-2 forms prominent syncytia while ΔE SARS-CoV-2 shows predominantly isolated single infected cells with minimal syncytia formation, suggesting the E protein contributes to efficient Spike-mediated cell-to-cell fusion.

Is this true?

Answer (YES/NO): NO